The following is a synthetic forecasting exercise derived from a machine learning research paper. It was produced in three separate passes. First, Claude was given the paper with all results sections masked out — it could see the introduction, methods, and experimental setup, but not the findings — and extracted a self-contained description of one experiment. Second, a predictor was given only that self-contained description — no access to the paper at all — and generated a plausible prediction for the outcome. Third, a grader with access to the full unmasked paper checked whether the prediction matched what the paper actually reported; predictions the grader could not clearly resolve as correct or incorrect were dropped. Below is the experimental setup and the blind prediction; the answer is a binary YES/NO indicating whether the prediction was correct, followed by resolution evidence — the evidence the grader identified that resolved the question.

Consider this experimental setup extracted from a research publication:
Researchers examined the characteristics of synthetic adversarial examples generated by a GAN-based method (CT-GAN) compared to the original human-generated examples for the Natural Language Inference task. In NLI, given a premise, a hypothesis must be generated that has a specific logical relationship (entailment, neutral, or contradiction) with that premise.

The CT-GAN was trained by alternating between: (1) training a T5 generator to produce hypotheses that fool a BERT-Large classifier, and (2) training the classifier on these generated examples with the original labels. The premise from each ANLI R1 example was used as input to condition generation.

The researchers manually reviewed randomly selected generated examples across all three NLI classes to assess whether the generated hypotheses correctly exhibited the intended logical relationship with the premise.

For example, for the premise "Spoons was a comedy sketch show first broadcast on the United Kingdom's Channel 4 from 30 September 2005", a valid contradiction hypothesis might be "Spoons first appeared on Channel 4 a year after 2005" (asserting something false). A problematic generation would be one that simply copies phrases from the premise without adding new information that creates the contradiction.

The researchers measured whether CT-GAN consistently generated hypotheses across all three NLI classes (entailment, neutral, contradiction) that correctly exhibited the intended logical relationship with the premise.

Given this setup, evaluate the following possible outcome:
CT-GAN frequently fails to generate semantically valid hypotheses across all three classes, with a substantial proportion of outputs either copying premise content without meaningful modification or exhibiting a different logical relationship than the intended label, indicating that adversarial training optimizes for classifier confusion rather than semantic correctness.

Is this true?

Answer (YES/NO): NO